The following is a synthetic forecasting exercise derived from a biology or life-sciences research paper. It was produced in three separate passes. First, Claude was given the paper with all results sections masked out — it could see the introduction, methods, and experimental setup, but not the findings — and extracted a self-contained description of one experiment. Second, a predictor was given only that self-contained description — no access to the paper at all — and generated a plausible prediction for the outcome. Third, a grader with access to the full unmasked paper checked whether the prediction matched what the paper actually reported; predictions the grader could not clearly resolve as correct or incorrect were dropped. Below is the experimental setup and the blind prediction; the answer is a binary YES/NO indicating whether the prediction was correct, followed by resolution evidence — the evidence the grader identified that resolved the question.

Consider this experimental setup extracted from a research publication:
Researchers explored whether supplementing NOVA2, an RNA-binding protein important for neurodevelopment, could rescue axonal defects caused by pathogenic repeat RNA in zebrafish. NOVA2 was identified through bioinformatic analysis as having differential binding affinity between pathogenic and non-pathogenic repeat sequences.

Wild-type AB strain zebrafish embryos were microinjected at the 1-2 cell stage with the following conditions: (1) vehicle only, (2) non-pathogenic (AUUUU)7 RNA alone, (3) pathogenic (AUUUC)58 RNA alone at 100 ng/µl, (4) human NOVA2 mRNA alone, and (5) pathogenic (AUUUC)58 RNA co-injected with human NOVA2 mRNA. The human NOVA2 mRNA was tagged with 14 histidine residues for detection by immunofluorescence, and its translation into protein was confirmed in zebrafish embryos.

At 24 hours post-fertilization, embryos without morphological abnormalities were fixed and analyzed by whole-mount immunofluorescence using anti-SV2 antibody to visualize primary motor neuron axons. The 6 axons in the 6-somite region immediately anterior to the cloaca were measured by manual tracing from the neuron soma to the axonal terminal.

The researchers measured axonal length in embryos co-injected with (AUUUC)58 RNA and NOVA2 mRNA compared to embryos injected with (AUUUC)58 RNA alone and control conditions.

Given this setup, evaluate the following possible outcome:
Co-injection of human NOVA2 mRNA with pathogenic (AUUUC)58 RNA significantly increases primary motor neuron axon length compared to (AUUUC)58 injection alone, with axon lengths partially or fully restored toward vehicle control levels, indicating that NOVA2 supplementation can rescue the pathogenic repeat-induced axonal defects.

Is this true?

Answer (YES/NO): YES